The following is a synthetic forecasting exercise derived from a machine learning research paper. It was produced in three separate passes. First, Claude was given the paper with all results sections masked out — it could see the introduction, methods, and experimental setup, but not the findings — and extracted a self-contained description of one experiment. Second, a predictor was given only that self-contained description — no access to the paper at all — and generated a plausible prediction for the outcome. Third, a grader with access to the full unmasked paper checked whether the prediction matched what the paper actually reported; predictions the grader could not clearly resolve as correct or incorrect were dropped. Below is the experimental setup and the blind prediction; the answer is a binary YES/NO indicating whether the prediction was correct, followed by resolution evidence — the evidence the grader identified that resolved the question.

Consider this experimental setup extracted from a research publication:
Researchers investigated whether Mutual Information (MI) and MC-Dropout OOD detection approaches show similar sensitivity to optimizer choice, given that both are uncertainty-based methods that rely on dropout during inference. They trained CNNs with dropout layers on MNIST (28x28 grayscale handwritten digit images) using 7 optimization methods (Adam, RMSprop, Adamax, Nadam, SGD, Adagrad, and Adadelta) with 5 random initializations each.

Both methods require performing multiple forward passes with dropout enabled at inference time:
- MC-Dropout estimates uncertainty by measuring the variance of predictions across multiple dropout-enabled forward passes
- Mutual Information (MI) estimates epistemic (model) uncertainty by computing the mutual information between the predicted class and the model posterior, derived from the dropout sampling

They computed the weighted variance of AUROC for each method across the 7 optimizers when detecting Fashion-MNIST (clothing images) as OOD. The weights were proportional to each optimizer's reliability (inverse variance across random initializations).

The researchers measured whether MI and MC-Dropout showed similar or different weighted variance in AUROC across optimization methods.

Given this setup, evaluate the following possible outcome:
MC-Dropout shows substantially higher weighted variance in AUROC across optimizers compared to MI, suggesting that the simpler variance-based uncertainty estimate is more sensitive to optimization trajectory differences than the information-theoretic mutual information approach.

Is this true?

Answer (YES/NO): NO